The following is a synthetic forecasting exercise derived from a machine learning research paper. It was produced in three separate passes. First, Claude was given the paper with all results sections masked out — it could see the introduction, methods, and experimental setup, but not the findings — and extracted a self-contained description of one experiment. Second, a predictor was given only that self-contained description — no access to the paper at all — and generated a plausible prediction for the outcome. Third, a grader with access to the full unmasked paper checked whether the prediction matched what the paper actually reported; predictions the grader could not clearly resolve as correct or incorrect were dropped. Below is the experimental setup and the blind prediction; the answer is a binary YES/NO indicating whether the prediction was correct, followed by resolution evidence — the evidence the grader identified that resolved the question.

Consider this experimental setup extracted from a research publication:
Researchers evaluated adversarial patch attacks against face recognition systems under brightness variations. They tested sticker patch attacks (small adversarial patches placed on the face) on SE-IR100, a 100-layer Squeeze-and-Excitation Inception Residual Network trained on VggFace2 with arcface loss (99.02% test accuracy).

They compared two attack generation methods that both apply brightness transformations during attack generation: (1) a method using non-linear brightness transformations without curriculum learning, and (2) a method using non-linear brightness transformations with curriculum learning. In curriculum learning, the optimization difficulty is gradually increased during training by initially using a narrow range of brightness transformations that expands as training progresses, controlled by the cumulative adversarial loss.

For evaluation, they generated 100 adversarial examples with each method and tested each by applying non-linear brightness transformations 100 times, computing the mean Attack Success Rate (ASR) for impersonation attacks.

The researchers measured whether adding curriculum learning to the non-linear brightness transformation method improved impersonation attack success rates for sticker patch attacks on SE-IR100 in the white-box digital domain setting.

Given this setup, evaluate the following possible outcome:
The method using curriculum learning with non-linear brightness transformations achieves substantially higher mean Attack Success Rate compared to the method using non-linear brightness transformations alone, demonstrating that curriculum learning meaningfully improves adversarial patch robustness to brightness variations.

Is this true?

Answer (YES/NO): NO